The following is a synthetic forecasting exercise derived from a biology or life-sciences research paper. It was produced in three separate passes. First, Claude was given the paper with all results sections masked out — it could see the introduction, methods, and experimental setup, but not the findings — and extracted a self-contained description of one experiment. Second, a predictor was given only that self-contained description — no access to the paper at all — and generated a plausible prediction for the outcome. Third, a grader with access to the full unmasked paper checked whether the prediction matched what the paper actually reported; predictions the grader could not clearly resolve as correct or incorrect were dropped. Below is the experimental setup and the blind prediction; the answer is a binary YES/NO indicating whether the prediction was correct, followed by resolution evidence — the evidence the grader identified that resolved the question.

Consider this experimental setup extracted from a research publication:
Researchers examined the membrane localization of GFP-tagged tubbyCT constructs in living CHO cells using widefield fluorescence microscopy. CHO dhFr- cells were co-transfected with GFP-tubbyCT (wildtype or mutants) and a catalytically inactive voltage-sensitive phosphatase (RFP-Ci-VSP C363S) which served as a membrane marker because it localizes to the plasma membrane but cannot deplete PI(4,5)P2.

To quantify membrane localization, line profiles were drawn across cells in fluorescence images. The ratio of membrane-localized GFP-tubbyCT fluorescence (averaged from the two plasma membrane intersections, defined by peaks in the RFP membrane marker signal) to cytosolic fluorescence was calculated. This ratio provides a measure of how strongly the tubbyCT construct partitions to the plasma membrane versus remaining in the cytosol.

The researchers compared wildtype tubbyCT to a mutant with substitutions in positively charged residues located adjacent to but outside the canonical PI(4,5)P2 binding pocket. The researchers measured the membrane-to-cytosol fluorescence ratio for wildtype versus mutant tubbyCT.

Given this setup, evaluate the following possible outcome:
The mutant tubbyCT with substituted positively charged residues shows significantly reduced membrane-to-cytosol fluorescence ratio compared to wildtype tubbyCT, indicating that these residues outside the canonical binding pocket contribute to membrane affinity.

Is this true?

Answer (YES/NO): YES